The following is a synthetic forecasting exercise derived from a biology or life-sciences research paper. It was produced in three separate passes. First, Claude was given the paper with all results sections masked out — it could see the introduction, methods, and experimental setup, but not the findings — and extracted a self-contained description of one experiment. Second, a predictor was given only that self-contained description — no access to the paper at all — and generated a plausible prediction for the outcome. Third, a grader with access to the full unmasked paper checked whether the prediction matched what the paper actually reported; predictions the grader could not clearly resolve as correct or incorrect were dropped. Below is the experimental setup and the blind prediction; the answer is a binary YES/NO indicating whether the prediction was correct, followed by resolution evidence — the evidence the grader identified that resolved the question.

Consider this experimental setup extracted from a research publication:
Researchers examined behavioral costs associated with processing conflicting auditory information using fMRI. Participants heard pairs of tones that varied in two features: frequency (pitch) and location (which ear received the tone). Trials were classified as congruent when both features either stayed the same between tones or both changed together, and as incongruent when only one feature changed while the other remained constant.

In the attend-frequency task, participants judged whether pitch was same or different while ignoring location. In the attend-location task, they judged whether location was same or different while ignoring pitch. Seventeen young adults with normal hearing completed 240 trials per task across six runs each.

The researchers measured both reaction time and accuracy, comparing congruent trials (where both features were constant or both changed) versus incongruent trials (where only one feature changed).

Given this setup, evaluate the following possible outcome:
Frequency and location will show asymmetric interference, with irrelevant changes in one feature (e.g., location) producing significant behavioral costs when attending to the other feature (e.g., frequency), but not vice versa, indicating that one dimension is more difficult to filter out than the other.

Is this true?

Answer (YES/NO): NO